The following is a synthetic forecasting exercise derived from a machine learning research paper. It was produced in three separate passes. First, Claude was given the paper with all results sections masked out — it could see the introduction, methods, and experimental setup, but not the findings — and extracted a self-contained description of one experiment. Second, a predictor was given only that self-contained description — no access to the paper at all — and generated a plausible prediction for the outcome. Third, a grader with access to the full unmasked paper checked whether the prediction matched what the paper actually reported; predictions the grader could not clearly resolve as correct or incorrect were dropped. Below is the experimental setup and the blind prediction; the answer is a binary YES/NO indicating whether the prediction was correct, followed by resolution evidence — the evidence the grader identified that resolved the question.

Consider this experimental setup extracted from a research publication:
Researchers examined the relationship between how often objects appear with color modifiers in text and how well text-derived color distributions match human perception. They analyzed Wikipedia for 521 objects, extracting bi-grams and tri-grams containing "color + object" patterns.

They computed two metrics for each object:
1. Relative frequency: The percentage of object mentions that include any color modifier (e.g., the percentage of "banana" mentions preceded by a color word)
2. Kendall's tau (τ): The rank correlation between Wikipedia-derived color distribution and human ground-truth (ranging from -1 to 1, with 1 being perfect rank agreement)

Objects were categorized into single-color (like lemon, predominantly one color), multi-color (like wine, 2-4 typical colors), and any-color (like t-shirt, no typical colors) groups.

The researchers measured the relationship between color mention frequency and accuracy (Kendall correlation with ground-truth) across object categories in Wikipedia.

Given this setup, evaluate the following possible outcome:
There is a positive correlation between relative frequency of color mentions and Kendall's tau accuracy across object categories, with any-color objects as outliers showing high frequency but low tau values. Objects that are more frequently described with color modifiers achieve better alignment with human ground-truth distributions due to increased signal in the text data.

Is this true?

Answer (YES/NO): NO